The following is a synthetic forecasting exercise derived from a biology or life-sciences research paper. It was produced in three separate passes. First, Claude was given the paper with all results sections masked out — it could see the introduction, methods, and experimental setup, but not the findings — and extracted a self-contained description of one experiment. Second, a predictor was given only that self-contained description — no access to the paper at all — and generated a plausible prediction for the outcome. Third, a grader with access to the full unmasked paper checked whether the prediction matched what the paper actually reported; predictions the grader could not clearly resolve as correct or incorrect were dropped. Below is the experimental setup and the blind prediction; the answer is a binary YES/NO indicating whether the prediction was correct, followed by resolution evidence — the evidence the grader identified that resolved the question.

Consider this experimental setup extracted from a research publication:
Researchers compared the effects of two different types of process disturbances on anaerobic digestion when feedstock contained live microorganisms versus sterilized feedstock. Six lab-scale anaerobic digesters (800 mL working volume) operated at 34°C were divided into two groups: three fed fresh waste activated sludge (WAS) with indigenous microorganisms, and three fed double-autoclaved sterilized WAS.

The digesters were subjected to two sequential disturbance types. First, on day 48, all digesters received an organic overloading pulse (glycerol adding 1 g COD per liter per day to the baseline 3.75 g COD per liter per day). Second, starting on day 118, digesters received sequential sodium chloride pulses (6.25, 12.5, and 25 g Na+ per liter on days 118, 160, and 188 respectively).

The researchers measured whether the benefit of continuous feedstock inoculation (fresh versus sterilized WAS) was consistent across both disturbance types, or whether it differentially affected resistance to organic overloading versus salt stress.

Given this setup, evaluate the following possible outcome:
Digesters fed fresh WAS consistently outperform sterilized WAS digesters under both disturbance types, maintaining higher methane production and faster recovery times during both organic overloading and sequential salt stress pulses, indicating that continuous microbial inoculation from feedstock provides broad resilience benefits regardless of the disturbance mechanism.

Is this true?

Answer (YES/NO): NO